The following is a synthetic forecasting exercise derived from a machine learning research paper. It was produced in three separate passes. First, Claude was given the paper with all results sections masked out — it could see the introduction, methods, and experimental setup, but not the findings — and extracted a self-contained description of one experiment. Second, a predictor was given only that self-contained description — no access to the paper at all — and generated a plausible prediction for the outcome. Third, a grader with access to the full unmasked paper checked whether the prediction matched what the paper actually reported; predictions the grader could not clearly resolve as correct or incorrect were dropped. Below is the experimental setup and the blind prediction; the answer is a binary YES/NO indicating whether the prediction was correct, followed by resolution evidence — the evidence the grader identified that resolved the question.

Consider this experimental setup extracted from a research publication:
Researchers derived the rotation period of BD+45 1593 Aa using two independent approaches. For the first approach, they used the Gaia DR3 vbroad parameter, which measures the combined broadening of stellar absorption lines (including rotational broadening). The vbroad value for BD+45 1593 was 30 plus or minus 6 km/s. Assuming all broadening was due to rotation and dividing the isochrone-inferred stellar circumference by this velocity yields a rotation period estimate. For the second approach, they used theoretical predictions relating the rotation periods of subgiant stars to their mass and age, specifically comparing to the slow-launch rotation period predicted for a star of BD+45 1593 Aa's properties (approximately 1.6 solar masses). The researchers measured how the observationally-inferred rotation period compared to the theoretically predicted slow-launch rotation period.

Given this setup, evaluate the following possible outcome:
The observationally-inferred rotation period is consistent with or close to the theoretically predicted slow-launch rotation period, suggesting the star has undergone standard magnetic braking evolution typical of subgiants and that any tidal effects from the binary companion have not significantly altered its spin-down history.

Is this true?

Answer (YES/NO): NO